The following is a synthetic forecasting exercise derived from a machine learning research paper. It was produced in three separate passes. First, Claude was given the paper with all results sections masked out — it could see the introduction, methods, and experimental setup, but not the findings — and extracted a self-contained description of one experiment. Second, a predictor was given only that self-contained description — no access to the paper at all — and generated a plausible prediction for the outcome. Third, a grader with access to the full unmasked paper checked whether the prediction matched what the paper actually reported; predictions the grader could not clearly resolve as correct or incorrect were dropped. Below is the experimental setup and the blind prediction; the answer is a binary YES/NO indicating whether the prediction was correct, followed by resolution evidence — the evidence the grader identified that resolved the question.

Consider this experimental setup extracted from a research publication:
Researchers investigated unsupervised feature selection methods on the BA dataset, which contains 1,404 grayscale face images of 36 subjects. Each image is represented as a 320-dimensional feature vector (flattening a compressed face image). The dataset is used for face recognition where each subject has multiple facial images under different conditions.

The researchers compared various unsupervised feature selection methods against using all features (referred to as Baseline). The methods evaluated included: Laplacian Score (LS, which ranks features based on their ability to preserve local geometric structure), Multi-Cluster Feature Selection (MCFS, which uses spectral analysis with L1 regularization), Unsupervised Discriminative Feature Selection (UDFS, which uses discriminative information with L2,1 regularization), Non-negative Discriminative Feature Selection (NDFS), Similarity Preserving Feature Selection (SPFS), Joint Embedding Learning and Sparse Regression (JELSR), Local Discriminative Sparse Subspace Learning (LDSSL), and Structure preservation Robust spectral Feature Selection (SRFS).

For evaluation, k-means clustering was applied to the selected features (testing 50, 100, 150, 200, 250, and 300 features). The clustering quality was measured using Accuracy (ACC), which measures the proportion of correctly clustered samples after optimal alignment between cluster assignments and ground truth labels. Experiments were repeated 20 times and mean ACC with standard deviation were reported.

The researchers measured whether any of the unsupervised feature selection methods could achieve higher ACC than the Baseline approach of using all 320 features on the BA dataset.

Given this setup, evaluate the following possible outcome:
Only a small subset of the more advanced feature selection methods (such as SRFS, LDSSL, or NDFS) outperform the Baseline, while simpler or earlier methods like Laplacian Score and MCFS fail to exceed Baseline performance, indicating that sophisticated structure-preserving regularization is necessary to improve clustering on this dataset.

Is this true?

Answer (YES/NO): NO